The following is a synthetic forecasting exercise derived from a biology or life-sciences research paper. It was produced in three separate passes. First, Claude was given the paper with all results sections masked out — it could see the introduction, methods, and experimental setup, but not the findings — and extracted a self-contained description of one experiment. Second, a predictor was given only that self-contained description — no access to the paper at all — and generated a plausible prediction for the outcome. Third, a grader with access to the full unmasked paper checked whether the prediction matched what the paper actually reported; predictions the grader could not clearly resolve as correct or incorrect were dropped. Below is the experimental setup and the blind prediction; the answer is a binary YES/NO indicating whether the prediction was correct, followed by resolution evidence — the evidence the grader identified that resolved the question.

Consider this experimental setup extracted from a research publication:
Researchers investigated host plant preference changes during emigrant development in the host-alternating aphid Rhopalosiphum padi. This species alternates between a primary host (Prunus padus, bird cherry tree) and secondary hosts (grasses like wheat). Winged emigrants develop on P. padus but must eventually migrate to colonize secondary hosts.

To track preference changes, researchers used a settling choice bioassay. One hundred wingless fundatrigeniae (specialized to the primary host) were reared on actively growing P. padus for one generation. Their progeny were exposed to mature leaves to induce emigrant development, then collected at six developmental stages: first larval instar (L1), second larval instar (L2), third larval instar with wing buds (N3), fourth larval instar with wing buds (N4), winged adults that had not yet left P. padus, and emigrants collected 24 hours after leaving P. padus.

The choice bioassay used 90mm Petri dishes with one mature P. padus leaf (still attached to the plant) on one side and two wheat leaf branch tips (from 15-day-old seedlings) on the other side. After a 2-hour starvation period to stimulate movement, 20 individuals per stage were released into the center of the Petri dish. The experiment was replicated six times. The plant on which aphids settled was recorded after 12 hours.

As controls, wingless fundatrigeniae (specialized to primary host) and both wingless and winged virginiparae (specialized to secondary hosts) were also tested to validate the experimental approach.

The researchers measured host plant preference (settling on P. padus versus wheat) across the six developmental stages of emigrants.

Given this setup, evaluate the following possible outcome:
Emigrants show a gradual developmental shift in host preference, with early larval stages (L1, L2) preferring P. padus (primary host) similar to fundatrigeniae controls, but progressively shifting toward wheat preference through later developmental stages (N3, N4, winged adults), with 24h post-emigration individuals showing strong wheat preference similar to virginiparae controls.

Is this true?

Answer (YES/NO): NO